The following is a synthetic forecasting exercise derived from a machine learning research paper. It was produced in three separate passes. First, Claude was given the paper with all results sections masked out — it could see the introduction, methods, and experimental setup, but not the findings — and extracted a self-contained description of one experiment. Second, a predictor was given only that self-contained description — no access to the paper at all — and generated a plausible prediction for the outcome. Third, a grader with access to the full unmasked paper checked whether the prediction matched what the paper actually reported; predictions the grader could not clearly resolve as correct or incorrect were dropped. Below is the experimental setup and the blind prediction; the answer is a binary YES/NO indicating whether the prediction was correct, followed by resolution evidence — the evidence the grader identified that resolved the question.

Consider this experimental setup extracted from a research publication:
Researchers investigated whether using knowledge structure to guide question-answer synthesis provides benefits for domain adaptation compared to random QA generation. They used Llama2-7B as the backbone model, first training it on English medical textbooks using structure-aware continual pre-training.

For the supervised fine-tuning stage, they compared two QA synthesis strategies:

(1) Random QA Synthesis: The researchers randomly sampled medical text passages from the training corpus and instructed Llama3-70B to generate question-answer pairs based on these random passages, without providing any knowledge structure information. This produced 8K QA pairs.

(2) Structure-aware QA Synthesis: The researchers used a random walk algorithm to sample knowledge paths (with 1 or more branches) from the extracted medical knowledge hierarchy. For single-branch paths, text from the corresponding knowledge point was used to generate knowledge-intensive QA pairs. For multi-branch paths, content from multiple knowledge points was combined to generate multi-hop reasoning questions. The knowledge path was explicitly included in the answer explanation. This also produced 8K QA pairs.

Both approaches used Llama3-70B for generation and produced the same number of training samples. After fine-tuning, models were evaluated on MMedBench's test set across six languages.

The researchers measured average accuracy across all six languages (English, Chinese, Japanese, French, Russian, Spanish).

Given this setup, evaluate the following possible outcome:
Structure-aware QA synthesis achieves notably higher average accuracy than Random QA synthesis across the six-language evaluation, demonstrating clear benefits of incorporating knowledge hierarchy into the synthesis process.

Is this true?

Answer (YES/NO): YES